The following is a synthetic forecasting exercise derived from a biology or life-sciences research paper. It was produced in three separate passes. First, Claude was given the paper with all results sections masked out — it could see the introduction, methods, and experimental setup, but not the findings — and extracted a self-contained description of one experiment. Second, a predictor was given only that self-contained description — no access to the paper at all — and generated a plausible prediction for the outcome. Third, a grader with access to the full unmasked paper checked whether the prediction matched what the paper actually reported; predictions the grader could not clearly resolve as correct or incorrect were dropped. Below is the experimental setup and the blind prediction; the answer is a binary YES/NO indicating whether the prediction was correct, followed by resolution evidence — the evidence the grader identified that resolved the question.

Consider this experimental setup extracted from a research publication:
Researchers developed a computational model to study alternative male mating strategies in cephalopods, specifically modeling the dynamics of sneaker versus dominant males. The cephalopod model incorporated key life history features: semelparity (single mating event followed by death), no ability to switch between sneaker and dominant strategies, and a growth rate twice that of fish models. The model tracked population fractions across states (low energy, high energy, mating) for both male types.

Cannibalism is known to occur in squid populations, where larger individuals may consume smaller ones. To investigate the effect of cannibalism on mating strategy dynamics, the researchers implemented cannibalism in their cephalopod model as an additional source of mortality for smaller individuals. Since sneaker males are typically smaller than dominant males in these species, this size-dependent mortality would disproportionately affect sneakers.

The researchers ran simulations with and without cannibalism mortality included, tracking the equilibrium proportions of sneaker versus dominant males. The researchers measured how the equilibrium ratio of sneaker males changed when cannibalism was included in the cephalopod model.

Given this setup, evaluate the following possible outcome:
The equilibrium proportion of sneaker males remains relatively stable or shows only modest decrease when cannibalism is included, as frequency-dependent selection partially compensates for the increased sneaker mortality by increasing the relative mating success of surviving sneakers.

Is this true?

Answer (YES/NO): NO